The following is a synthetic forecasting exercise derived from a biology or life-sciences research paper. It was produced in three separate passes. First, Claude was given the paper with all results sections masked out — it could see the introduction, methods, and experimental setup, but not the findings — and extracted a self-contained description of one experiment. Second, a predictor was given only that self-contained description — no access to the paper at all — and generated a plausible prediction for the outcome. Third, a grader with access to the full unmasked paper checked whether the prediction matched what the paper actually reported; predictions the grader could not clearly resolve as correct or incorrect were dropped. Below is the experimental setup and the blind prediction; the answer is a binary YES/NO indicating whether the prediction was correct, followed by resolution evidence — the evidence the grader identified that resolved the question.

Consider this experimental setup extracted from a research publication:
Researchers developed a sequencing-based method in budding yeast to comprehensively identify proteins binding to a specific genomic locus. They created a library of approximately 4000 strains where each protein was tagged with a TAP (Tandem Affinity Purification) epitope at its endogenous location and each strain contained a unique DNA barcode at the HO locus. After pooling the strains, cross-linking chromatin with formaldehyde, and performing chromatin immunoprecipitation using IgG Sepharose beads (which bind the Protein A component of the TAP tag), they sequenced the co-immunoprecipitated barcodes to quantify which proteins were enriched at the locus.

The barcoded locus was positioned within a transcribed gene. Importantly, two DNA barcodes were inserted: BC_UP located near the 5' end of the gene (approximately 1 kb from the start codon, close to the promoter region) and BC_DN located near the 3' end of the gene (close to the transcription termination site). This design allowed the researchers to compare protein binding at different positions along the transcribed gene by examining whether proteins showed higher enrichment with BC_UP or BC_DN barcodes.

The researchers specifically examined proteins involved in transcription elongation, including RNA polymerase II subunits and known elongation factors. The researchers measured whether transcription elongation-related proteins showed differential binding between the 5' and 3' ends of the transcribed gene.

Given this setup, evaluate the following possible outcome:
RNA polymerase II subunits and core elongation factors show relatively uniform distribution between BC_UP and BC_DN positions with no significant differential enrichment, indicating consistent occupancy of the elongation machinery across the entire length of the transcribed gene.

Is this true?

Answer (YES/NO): YES